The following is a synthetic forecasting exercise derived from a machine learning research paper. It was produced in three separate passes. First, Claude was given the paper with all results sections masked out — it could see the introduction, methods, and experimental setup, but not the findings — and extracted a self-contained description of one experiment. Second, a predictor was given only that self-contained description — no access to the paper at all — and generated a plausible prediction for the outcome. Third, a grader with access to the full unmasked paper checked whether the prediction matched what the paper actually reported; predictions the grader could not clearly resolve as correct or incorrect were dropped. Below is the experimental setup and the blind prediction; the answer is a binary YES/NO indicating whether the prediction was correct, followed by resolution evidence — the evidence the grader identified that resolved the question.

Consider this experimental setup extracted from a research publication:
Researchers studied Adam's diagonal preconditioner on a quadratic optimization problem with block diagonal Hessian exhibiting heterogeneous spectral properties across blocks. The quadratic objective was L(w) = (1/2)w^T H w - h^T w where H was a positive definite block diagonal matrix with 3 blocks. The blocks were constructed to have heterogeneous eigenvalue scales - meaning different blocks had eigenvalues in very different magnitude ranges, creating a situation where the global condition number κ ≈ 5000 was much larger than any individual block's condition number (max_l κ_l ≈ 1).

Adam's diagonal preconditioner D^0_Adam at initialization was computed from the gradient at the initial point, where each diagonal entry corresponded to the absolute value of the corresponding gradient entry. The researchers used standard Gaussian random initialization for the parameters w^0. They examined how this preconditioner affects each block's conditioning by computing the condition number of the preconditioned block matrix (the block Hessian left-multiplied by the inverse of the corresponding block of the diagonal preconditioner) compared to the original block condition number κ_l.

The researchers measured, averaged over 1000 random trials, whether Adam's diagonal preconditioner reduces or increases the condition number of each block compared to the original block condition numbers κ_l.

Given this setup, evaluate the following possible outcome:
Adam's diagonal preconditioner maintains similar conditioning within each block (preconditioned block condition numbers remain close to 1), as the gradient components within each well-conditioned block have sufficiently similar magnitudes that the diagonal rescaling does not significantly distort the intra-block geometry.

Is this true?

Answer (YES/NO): NO